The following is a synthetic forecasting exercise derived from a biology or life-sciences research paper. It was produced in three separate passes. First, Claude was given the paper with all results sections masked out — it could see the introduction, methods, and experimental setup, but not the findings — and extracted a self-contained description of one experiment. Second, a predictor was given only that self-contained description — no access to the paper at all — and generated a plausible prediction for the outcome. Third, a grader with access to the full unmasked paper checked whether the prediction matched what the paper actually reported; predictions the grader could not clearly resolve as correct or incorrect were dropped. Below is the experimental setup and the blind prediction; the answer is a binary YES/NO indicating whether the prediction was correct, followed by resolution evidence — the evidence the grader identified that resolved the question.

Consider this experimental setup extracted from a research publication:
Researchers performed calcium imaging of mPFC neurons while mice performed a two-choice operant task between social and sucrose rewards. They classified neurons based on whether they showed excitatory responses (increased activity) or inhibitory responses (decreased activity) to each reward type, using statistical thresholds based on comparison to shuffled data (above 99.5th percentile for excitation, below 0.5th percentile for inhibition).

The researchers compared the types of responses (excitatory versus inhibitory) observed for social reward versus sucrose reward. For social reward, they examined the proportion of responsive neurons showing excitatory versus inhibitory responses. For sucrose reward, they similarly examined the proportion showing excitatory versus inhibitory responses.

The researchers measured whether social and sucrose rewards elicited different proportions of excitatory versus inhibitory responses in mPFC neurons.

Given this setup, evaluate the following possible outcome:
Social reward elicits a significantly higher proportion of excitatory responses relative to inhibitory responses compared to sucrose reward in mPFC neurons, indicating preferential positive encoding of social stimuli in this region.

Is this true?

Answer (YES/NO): YES